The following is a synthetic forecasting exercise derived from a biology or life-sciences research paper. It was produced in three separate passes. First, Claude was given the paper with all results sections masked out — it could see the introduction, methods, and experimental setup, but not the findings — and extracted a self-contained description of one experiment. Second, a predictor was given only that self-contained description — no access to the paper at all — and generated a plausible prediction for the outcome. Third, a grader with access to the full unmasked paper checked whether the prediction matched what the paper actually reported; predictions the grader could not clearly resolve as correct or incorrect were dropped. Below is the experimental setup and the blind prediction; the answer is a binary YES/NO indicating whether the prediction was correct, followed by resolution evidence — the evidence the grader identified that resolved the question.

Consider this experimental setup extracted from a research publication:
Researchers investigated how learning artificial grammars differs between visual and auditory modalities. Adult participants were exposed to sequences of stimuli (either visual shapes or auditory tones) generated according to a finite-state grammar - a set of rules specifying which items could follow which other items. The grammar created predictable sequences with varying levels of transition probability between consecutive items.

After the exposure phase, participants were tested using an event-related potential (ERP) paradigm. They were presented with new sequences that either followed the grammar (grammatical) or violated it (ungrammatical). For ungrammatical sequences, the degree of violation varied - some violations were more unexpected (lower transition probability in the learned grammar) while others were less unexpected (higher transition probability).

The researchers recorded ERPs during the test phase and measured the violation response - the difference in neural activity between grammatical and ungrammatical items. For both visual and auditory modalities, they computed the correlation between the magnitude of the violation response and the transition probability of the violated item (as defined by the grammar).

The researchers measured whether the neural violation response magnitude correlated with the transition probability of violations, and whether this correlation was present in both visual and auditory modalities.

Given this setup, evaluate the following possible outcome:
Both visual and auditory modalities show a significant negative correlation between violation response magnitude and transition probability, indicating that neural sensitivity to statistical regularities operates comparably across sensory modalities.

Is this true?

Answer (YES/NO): YES